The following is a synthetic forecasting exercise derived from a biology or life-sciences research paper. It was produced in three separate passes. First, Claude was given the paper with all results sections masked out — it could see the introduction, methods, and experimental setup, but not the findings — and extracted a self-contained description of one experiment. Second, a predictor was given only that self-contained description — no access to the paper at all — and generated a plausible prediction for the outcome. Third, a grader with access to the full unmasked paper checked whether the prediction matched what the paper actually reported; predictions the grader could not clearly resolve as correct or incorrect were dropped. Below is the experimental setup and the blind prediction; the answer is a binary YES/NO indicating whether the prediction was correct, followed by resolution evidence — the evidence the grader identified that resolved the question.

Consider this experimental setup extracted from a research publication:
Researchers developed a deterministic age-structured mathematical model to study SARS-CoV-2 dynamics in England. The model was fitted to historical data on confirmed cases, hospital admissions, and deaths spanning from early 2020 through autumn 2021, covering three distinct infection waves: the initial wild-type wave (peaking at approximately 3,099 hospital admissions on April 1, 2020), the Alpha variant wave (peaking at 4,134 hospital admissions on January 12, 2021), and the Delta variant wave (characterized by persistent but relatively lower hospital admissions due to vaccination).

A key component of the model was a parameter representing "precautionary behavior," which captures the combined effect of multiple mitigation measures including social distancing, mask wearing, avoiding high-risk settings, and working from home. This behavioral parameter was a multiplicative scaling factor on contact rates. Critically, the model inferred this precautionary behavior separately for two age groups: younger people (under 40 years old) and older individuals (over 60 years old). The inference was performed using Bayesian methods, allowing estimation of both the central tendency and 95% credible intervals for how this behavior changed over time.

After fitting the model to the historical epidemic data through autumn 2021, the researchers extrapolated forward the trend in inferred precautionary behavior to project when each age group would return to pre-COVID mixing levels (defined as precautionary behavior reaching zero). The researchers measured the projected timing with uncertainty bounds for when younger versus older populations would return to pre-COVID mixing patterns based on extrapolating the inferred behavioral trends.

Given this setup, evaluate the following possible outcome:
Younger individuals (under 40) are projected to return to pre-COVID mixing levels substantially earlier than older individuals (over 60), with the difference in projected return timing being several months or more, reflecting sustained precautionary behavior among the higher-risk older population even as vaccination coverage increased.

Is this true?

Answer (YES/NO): NO